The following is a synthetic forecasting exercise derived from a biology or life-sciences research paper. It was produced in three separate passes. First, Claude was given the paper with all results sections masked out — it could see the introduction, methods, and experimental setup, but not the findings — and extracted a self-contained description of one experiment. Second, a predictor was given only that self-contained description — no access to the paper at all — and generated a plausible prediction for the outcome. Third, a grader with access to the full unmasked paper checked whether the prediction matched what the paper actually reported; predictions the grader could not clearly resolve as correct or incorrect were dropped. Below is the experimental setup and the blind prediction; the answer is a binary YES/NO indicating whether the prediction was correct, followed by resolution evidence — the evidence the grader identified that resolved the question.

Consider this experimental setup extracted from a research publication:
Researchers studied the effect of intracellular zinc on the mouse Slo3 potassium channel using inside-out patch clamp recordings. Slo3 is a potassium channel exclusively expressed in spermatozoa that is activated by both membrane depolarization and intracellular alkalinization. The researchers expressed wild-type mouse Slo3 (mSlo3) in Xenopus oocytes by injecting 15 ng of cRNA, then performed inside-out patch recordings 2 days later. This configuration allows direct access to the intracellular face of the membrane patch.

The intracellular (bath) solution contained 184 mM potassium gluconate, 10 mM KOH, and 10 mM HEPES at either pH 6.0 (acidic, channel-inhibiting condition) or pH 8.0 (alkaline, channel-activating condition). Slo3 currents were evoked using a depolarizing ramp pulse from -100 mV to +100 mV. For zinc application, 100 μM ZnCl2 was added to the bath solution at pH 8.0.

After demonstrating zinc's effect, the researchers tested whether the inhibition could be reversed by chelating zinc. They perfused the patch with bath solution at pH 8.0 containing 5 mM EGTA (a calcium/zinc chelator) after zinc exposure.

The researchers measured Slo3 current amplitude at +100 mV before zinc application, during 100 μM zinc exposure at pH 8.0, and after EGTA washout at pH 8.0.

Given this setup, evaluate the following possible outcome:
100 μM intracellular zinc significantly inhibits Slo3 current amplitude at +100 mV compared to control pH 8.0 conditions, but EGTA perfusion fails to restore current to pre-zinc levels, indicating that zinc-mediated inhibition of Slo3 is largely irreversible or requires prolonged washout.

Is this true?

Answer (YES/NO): YES